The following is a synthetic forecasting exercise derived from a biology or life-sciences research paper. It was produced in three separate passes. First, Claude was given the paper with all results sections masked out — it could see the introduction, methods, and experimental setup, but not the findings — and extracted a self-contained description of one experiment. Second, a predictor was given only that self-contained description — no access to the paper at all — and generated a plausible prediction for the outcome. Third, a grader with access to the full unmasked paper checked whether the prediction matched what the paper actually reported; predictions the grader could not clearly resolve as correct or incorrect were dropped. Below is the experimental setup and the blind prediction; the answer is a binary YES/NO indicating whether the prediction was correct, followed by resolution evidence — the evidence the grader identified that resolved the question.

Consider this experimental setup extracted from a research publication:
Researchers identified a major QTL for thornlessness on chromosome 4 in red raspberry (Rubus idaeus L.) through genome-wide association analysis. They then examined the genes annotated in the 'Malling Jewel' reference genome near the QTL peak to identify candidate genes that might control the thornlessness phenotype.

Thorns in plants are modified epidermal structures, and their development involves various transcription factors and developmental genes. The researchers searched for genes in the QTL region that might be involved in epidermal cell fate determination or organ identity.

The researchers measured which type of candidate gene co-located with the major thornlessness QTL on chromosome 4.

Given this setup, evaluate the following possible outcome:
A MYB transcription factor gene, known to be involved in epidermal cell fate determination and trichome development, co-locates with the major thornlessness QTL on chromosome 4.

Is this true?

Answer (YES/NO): NO